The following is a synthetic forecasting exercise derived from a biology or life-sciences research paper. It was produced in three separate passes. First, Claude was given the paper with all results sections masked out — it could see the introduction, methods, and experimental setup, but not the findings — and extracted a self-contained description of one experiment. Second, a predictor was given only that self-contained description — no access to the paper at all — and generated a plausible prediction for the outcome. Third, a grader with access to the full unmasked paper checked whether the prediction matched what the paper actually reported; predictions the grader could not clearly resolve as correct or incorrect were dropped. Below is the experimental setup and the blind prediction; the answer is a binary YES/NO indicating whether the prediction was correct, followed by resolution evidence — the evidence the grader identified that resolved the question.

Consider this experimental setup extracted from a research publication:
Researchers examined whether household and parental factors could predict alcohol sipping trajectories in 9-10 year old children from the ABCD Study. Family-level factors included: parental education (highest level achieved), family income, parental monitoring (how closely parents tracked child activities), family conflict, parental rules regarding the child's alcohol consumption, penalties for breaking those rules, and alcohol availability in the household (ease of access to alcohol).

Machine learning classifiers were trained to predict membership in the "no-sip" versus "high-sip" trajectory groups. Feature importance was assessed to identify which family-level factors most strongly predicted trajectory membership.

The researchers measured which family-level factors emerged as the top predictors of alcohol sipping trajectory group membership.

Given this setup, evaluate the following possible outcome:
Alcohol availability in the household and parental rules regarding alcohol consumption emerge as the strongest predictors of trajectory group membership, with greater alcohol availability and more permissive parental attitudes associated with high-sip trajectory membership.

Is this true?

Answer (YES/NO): NO